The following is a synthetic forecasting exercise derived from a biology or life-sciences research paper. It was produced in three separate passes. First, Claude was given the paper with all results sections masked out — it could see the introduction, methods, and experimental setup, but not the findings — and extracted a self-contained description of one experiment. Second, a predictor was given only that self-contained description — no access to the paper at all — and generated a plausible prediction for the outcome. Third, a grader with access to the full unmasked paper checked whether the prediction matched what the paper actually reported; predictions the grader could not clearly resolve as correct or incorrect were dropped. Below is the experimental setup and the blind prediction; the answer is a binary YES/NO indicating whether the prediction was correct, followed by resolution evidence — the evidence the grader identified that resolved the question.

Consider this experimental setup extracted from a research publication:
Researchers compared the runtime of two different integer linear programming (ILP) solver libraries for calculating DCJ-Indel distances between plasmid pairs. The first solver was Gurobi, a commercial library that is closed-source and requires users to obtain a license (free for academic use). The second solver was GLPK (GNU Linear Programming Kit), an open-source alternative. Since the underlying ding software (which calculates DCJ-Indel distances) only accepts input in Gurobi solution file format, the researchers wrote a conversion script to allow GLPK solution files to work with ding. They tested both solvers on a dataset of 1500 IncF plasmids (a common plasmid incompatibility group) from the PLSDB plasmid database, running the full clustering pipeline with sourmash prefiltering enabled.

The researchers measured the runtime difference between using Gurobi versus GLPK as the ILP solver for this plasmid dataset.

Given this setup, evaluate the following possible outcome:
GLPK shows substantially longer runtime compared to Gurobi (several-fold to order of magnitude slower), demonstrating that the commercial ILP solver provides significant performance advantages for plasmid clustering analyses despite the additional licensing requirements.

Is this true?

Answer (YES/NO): NO